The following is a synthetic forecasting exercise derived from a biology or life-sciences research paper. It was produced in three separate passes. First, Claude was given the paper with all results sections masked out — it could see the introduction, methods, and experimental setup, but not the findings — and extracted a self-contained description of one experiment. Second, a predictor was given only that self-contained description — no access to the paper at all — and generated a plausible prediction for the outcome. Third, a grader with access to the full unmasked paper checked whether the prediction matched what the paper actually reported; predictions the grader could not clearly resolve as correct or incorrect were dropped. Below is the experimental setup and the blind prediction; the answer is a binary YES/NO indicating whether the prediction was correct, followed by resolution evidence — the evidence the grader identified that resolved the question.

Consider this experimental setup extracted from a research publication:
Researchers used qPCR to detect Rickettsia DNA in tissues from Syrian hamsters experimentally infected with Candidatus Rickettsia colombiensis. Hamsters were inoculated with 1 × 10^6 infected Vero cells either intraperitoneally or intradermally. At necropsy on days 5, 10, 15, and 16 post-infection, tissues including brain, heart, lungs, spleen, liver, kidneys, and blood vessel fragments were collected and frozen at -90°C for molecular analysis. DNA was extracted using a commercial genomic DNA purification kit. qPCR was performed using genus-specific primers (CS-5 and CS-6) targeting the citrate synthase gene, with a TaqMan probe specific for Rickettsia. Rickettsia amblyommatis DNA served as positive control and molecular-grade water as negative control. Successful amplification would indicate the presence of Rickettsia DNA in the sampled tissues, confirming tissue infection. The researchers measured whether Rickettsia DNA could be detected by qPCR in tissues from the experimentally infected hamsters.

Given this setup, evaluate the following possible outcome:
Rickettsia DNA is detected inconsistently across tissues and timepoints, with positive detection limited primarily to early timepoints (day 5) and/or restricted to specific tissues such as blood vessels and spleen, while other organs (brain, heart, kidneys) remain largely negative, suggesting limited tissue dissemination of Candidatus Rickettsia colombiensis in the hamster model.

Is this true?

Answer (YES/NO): NO